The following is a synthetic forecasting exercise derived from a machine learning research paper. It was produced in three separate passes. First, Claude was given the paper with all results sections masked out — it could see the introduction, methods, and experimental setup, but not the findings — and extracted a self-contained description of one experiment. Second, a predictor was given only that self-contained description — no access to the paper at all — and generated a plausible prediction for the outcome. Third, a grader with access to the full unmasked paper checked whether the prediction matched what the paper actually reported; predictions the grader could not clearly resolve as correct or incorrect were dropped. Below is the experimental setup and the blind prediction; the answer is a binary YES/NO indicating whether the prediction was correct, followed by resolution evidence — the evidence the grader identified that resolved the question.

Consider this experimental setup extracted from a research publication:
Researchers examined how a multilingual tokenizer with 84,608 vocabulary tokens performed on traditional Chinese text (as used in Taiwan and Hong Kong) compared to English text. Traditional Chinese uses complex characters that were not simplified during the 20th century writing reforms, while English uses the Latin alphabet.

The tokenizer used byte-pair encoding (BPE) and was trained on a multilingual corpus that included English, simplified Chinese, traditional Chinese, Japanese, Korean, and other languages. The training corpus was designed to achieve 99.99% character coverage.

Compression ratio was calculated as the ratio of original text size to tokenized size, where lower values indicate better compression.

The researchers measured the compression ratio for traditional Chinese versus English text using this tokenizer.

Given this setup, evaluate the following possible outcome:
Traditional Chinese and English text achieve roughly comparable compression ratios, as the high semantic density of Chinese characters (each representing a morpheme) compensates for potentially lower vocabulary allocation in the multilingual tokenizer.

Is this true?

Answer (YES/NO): NO